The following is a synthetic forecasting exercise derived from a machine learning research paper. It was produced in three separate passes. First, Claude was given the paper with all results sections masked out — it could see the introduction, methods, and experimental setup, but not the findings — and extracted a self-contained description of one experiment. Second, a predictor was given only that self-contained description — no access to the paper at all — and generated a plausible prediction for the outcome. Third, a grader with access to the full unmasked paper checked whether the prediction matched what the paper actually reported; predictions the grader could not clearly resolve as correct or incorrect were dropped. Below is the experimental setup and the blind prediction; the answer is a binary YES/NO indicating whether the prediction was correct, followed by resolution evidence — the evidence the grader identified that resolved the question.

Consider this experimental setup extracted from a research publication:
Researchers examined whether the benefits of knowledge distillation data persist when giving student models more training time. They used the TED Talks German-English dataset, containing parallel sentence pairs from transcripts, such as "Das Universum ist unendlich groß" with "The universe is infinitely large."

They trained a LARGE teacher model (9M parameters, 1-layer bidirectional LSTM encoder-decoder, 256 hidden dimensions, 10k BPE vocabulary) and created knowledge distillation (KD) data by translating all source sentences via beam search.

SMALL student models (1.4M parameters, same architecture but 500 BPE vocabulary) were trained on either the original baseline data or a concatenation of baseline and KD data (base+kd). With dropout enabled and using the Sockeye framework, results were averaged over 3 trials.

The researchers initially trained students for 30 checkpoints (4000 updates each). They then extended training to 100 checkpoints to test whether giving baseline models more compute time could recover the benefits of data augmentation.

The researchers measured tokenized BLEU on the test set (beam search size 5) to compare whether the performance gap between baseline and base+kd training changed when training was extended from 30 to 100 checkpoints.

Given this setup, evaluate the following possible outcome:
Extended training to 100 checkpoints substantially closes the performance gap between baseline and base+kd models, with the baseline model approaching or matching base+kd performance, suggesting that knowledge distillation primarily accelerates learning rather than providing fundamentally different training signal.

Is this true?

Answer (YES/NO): NO